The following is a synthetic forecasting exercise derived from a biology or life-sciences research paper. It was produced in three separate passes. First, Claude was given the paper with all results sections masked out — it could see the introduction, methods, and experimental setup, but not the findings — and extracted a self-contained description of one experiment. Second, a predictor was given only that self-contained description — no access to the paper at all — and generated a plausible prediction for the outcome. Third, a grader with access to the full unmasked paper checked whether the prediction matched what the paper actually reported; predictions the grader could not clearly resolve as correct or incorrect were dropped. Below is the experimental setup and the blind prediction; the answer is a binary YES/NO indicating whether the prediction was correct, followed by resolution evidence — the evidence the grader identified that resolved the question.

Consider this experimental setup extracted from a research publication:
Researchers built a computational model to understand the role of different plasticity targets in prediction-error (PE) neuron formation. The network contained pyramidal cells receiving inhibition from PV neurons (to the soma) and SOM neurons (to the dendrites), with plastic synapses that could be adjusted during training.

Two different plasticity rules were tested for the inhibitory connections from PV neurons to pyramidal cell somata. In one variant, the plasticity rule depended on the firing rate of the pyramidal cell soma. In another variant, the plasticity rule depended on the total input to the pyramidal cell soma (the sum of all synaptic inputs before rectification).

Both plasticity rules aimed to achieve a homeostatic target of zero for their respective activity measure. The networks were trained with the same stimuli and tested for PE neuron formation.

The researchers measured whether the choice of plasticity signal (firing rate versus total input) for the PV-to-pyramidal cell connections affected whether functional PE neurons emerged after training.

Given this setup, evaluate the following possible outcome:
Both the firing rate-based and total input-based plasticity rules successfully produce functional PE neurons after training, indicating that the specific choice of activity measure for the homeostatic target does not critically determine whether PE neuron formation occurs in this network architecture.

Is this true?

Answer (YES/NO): YES